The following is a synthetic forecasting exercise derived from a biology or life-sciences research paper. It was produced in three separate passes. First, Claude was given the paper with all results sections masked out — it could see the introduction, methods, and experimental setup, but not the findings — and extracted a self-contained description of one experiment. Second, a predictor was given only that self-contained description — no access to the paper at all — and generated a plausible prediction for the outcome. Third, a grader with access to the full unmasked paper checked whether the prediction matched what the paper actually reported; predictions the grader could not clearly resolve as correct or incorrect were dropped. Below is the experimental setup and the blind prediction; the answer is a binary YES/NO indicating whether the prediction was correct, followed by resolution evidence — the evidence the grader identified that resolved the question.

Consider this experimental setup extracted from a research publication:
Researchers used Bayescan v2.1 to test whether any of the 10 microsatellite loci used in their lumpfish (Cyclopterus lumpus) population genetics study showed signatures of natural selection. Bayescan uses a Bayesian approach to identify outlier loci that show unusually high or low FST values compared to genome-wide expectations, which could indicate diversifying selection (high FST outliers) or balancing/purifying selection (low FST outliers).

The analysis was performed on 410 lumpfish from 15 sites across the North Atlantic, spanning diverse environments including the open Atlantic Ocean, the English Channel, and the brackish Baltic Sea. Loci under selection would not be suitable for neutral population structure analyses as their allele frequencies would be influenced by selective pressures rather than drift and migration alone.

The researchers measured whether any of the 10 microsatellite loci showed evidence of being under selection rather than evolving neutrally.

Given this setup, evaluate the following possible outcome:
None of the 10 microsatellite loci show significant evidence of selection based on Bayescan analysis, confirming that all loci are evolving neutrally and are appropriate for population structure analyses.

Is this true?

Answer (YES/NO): YES